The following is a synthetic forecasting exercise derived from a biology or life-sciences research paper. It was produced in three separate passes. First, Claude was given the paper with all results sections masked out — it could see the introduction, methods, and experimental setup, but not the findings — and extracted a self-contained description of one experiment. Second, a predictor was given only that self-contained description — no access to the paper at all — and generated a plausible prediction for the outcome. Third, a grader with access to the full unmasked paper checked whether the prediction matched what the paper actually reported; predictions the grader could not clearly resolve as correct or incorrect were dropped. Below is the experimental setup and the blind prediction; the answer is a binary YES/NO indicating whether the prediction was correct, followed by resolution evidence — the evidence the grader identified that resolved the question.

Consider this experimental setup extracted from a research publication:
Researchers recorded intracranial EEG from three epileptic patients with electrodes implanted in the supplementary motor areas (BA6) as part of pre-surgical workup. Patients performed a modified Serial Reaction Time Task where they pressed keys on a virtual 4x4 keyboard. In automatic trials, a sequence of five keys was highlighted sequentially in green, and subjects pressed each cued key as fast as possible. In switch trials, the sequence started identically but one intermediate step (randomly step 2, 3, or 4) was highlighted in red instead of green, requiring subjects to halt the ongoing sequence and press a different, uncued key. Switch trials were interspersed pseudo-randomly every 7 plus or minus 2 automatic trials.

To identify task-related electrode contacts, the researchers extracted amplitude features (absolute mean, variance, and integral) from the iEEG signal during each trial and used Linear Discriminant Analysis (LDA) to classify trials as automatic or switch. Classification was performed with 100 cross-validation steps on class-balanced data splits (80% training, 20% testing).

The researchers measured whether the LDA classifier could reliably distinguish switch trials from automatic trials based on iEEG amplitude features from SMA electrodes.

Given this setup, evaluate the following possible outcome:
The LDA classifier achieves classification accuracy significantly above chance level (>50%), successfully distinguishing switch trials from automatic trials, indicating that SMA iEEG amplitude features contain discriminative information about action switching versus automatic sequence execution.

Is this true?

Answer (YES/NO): YES